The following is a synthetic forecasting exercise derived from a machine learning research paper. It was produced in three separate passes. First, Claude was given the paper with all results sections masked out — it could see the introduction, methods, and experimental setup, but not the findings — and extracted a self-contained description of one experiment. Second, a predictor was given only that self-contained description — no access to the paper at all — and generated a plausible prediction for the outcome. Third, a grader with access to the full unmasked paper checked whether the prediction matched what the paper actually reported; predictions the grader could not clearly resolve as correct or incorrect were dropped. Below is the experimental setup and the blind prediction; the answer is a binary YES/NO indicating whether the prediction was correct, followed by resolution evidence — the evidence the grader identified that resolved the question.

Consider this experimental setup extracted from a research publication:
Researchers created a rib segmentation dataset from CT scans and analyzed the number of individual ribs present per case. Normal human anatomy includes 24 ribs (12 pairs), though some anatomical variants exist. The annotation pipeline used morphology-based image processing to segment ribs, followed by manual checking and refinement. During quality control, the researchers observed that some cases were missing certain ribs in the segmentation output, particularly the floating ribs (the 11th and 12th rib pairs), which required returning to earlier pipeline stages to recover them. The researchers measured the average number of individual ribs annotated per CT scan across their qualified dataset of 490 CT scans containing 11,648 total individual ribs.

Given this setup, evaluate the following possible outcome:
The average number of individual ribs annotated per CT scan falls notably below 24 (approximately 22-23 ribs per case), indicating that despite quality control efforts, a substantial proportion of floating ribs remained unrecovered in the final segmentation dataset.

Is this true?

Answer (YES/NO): NO